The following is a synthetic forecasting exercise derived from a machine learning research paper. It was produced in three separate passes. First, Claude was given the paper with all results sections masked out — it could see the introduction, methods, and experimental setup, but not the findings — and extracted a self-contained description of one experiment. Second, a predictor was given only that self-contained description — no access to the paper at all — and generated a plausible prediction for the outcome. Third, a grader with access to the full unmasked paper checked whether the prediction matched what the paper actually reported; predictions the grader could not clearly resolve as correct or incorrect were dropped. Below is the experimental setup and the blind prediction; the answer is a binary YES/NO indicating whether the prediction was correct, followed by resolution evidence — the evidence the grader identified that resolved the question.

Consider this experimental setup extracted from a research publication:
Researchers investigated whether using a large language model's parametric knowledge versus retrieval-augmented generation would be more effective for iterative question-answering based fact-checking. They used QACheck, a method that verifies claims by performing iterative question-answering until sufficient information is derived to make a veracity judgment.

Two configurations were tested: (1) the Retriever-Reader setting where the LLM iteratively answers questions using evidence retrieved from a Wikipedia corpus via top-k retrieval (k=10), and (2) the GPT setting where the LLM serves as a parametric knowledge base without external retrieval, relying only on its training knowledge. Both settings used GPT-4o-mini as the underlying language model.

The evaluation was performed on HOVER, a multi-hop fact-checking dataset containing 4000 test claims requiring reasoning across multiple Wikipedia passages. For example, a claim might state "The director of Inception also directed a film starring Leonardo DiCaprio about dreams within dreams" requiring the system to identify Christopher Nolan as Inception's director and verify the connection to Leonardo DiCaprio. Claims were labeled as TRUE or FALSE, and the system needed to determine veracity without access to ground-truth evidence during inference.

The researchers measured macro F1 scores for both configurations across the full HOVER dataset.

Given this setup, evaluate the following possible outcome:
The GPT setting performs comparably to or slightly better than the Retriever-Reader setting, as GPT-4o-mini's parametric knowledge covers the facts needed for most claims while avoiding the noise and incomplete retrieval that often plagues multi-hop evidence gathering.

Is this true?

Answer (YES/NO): NO